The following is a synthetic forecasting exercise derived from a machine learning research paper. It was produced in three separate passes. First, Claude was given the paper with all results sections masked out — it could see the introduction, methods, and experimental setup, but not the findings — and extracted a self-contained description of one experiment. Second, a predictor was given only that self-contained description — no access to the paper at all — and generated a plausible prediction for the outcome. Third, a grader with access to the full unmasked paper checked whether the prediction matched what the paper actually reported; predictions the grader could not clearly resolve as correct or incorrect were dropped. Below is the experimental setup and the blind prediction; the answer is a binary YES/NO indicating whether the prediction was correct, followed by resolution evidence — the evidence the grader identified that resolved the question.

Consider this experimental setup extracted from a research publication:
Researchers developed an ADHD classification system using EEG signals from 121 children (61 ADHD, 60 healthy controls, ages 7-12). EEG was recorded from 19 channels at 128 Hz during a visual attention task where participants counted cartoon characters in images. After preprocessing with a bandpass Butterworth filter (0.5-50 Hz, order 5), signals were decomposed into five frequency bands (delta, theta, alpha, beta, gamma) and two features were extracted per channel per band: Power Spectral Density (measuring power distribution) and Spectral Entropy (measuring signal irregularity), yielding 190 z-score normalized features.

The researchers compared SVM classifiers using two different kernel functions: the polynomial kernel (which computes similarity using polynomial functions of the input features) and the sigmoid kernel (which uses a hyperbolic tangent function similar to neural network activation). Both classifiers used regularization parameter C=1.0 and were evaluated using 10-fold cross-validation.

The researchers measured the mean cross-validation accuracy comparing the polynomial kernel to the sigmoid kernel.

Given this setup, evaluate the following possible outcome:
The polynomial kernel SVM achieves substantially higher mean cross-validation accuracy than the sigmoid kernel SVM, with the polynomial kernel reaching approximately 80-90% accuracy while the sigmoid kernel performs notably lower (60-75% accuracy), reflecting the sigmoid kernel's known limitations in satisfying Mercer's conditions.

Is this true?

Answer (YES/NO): NO